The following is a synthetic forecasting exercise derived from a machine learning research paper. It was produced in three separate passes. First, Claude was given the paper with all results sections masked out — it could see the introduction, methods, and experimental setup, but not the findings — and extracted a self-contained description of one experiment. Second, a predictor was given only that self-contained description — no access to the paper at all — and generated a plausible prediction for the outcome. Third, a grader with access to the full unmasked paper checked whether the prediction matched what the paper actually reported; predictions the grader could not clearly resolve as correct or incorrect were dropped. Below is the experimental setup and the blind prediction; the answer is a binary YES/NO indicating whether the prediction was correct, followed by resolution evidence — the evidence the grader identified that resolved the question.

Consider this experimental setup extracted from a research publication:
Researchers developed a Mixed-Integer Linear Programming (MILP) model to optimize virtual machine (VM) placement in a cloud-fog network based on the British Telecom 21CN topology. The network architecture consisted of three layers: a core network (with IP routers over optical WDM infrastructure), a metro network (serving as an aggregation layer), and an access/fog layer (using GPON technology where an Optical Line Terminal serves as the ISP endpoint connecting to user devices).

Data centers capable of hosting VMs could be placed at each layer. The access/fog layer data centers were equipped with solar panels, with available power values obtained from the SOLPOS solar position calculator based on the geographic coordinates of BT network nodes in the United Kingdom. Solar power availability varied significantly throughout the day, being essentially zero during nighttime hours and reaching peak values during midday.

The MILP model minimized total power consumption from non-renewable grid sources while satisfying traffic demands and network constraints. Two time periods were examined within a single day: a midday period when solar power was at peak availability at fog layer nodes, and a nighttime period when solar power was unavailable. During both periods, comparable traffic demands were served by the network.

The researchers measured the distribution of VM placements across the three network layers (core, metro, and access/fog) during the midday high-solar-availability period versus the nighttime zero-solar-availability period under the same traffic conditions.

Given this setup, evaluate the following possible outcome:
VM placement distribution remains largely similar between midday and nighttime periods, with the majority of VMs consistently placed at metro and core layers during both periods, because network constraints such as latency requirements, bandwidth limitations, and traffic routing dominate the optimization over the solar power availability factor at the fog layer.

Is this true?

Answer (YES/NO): NO